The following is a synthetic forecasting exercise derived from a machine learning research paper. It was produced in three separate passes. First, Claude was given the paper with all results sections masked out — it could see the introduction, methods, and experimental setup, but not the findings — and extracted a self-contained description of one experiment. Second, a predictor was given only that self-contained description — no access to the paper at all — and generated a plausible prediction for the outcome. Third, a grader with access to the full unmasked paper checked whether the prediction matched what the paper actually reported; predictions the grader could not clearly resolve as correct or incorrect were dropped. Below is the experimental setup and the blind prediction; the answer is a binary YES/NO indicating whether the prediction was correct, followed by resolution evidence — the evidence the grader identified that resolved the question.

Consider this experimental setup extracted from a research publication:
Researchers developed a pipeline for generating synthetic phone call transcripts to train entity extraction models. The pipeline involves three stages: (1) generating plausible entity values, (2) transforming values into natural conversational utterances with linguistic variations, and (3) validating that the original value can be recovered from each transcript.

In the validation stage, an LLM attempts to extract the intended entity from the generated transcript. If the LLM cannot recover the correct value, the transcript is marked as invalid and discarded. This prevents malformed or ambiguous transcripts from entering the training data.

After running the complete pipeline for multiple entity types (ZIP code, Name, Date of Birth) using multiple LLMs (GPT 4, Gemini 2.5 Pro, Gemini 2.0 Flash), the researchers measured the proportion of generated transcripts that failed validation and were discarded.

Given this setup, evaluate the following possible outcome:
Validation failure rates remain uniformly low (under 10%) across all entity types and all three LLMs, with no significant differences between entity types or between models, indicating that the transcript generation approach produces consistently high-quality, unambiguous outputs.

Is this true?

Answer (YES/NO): YES